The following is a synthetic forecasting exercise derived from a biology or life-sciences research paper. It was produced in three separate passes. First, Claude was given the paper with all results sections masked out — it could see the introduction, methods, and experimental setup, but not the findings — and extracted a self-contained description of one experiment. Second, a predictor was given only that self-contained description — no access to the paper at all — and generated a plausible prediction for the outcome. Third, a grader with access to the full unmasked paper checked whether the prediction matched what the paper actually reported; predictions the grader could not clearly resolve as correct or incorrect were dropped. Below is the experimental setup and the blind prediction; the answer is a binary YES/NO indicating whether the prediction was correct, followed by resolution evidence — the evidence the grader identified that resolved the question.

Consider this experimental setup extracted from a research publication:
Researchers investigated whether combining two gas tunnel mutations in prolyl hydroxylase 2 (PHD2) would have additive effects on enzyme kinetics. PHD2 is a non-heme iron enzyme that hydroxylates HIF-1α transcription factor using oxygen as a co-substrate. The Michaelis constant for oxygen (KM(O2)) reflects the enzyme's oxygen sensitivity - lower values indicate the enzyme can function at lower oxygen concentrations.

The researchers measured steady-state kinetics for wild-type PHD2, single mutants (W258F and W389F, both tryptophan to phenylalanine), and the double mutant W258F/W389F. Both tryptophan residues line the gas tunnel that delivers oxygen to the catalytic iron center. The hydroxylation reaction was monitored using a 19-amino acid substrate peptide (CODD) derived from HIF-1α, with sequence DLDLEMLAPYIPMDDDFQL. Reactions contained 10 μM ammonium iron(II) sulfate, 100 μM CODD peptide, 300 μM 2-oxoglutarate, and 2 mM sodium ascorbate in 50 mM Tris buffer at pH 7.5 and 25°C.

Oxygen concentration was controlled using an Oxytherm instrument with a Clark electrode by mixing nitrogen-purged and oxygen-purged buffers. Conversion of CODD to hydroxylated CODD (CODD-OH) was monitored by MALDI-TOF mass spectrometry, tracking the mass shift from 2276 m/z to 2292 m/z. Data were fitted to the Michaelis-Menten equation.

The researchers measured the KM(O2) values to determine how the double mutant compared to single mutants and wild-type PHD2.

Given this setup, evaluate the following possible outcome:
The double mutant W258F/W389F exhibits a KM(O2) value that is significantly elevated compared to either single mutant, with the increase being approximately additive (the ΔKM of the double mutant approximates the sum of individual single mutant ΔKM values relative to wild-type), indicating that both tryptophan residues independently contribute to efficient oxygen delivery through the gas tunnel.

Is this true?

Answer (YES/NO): NO